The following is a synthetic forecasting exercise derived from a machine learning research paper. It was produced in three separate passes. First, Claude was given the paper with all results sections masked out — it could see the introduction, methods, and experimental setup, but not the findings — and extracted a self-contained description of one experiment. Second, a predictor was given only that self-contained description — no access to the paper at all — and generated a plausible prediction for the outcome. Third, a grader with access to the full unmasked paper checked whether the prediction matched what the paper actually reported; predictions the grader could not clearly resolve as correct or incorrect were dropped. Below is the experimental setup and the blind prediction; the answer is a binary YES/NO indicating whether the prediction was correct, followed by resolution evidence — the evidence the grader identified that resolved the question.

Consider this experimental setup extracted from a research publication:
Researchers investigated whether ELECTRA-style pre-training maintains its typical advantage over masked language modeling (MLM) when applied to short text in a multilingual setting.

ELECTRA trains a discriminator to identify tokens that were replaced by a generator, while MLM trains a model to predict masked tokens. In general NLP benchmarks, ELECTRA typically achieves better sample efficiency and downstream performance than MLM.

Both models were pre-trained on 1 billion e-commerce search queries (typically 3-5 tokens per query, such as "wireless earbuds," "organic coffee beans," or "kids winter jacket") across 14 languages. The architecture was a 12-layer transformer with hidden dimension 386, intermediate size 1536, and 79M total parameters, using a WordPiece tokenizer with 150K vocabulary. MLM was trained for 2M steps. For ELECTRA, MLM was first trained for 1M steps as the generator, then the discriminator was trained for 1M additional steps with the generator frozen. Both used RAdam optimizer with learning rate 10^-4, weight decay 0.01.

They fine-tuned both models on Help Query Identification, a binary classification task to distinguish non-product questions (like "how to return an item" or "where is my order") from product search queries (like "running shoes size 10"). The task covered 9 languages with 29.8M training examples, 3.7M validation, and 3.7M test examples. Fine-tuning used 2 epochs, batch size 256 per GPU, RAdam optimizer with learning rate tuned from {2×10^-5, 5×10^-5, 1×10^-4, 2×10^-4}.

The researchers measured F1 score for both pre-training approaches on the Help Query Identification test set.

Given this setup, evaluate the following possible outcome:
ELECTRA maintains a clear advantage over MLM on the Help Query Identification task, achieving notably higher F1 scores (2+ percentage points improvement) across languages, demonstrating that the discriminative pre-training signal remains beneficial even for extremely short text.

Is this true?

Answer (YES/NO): NO